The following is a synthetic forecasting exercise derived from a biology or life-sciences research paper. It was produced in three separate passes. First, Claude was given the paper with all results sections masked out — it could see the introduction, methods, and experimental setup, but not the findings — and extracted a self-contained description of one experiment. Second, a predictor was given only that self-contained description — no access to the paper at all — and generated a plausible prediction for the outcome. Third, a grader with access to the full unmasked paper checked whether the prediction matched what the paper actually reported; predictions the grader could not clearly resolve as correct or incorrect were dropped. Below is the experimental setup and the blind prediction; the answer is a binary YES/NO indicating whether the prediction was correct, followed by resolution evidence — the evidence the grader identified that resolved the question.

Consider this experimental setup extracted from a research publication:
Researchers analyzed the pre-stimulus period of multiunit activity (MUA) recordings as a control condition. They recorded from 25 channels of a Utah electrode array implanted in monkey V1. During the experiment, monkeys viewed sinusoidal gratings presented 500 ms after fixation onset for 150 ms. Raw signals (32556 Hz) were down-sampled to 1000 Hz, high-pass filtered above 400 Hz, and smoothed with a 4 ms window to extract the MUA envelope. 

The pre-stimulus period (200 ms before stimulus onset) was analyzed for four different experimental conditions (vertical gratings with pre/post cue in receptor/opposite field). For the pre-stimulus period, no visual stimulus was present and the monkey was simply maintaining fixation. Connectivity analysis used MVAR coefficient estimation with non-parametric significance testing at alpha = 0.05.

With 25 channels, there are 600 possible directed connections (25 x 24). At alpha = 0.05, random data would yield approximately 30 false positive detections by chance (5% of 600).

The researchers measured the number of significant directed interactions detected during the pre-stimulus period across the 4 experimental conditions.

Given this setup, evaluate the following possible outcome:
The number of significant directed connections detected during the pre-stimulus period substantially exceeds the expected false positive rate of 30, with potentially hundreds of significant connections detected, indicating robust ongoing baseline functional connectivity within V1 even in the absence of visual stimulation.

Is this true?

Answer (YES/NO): NO